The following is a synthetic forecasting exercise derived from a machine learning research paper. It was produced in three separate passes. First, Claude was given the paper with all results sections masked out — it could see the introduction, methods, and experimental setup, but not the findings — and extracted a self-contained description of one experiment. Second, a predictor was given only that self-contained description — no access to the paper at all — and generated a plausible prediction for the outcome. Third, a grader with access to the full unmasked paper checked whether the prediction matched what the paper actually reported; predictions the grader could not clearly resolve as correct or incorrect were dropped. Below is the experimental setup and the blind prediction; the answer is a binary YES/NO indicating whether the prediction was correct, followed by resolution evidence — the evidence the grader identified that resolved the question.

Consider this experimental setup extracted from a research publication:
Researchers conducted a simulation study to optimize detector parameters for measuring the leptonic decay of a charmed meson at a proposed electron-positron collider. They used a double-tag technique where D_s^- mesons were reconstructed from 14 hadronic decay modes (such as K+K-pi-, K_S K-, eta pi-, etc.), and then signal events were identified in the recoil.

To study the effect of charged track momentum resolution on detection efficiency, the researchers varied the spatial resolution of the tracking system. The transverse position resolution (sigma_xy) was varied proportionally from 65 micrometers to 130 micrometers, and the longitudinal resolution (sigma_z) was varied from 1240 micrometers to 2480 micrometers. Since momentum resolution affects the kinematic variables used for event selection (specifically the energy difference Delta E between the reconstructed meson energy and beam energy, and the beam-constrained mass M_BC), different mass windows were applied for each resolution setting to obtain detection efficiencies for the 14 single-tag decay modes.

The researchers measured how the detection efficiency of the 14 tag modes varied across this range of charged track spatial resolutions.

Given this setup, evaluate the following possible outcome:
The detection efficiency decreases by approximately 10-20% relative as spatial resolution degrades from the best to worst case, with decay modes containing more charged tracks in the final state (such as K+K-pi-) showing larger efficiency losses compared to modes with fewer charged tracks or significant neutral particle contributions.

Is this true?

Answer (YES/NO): NO